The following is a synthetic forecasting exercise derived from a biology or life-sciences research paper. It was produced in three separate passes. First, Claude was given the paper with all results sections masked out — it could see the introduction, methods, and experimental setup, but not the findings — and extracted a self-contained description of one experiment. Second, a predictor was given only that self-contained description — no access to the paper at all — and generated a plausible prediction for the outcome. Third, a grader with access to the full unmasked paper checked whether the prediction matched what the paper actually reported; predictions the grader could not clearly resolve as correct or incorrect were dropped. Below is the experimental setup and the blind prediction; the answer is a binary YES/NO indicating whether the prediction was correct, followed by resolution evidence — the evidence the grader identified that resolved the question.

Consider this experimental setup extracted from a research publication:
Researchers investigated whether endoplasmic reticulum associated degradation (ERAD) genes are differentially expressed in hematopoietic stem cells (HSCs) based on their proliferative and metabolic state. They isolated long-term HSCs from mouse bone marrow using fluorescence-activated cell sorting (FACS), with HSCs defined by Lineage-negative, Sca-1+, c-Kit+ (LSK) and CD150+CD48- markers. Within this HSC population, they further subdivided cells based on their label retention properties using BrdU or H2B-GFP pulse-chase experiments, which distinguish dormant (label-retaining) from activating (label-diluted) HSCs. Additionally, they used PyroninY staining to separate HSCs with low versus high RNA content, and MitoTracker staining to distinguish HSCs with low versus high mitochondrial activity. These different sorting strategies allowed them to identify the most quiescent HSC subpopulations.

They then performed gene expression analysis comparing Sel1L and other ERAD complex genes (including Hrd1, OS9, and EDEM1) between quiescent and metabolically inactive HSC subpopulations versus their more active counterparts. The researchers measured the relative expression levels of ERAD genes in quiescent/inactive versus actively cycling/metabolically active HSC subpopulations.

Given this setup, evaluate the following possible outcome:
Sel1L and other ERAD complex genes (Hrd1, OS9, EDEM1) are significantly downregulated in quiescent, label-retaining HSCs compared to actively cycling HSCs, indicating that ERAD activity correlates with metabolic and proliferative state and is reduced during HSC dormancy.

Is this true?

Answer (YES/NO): NO